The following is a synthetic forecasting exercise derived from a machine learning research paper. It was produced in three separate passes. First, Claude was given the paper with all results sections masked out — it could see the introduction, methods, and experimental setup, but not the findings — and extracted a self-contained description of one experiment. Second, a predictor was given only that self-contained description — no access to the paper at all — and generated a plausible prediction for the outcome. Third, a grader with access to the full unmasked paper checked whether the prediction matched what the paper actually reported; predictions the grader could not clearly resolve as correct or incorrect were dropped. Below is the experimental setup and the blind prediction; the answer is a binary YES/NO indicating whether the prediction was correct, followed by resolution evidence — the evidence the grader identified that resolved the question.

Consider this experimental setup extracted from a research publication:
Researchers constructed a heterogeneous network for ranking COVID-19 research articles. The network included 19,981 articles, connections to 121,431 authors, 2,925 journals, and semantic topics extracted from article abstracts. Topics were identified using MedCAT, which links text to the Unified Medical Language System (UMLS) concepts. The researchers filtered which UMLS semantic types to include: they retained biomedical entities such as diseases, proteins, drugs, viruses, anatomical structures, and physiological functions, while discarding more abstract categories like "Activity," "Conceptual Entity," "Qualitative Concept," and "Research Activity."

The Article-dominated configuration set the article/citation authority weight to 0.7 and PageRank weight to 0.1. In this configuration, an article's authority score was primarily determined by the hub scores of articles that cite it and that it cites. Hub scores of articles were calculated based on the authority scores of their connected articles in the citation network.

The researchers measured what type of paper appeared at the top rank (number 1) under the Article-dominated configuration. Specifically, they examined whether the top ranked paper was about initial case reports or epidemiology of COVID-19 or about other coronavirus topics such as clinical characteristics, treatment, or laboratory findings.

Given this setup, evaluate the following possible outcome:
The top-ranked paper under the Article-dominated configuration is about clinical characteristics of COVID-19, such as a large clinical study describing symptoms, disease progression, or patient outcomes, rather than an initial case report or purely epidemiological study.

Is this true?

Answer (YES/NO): NO